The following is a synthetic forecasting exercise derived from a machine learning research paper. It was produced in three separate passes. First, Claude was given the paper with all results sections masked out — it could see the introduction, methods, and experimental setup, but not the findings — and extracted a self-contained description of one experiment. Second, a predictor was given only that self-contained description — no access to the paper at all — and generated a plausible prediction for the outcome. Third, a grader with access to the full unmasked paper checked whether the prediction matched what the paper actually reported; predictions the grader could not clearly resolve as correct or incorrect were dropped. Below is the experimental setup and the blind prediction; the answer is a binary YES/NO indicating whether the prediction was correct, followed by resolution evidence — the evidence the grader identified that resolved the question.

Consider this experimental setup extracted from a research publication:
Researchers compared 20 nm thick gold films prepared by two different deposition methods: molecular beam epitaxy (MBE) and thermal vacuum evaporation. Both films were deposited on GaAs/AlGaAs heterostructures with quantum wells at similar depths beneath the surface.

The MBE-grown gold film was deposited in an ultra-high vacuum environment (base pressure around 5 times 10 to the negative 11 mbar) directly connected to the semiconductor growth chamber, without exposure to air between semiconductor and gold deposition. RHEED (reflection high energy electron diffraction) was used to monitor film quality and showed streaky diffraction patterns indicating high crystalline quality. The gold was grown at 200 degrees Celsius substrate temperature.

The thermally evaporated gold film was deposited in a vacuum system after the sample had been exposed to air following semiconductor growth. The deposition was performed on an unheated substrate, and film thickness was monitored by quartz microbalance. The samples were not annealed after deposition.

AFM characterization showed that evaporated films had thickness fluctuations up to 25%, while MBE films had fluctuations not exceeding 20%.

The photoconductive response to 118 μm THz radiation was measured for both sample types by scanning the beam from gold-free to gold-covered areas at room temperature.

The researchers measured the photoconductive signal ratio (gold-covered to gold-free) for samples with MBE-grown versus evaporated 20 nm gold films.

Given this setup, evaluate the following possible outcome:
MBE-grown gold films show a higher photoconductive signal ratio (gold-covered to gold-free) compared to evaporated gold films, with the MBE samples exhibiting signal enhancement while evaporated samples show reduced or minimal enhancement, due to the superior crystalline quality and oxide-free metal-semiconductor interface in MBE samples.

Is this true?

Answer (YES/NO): NO